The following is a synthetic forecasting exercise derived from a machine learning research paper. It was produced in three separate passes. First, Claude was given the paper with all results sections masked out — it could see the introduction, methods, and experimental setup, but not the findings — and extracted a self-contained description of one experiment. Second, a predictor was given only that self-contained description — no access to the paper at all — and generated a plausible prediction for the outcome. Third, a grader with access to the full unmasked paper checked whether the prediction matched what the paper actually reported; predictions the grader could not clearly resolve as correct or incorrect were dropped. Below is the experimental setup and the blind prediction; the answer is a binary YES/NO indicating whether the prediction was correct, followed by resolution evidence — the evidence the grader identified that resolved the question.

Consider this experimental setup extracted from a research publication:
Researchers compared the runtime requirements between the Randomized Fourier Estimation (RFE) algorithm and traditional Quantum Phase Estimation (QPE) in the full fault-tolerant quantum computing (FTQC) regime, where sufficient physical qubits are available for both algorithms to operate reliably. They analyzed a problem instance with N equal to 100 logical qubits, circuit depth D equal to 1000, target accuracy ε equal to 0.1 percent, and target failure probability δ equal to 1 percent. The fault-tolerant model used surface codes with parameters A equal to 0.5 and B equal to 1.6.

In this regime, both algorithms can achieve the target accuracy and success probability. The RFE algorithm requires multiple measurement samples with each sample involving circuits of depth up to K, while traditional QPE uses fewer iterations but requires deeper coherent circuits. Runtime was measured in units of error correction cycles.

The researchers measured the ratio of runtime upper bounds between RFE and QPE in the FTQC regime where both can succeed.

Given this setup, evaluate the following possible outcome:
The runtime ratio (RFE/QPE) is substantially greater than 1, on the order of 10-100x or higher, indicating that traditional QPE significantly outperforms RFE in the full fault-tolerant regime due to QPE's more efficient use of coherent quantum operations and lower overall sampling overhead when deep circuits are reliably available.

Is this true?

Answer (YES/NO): YES